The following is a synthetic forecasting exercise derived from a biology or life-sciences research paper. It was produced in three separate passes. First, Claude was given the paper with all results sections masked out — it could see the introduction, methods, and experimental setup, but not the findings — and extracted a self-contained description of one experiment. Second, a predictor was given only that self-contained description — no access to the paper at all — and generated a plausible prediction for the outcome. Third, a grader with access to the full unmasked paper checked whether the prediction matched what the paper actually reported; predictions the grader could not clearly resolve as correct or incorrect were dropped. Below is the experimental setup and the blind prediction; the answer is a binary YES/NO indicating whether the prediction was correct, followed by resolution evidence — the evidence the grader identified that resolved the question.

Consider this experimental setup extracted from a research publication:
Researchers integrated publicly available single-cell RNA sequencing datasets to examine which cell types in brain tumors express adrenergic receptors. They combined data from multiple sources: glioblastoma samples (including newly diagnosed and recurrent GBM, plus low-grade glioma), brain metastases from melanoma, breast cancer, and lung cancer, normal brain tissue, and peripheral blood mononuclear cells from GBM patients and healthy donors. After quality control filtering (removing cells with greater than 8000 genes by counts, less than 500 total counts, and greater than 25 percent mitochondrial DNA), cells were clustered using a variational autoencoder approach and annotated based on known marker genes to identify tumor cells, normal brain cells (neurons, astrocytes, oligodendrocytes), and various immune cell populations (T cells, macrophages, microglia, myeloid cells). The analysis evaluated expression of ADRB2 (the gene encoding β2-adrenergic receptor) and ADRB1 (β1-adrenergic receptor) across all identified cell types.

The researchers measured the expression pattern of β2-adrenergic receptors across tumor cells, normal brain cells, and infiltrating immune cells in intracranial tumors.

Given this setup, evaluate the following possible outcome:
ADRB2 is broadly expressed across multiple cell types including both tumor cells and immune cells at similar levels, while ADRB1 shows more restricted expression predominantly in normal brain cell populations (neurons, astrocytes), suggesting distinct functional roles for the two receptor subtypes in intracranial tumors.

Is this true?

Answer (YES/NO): NO